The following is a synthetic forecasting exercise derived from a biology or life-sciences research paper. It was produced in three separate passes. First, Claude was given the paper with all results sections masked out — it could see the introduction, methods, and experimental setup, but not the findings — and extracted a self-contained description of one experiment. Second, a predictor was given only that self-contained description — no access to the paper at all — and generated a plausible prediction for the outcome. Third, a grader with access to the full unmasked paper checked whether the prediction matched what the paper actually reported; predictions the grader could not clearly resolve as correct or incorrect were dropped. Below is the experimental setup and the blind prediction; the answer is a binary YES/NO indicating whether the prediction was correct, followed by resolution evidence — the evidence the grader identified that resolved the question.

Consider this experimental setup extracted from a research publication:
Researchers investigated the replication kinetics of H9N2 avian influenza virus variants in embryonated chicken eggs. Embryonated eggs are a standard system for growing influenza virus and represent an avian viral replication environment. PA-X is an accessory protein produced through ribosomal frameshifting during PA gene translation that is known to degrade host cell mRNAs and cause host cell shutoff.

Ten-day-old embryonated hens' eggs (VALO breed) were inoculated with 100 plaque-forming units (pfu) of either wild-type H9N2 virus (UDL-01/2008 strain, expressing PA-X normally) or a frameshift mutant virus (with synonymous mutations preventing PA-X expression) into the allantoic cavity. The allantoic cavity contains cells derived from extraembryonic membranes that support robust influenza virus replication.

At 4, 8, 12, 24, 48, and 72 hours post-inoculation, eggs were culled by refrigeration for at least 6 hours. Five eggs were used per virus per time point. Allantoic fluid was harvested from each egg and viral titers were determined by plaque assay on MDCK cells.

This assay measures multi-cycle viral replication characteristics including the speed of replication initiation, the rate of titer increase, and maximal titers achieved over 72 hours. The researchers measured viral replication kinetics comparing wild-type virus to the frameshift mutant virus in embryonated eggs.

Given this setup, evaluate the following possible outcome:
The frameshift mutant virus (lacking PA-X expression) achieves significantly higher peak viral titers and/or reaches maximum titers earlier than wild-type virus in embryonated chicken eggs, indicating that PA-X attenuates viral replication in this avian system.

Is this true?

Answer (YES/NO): NO